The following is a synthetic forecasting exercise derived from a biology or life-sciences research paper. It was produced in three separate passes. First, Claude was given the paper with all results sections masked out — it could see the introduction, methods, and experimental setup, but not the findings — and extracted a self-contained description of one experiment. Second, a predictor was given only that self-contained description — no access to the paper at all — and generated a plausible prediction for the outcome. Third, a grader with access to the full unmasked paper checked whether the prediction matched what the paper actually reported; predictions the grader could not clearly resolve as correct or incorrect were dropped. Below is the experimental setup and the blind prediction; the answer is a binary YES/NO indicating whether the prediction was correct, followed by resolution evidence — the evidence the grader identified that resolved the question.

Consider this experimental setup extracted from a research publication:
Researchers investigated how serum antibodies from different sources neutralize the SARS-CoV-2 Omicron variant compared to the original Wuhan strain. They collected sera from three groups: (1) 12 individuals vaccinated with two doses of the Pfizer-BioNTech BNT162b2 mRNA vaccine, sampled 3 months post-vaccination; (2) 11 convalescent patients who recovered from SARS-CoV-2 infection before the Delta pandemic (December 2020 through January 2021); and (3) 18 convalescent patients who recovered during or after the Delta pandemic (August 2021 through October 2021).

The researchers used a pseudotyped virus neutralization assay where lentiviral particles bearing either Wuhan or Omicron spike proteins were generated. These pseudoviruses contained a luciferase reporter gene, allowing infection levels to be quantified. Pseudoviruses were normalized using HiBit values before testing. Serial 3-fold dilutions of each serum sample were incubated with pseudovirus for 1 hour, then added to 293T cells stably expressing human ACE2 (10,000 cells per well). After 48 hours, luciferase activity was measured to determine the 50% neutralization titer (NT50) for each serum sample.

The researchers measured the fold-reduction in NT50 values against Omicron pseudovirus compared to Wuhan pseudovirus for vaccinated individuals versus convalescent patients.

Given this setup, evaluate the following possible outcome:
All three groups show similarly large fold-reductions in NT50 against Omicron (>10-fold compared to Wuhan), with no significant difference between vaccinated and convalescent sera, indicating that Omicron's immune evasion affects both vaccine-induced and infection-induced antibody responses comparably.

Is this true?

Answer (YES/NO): NO